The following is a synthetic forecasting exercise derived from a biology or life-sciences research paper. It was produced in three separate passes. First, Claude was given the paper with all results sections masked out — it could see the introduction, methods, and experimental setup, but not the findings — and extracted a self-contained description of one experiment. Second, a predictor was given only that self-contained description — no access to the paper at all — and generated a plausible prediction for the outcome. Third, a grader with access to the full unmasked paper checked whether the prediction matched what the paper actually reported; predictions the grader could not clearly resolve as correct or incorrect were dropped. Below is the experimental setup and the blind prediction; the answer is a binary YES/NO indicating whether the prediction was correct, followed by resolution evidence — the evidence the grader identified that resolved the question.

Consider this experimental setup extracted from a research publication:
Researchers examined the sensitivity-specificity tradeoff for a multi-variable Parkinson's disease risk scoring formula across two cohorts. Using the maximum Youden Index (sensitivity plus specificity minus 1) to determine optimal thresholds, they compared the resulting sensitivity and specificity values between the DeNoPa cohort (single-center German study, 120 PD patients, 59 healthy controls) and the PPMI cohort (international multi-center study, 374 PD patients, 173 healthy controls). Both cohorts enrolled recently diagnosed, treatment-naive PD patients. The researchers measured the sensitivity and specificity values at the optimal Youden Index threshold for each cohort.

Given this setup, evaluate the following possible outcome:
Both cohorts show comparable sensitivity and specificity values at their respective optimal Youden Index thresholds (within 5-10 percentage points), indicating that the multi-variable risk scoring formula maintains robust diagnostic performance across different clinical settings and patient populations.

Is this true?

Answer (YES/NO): NO